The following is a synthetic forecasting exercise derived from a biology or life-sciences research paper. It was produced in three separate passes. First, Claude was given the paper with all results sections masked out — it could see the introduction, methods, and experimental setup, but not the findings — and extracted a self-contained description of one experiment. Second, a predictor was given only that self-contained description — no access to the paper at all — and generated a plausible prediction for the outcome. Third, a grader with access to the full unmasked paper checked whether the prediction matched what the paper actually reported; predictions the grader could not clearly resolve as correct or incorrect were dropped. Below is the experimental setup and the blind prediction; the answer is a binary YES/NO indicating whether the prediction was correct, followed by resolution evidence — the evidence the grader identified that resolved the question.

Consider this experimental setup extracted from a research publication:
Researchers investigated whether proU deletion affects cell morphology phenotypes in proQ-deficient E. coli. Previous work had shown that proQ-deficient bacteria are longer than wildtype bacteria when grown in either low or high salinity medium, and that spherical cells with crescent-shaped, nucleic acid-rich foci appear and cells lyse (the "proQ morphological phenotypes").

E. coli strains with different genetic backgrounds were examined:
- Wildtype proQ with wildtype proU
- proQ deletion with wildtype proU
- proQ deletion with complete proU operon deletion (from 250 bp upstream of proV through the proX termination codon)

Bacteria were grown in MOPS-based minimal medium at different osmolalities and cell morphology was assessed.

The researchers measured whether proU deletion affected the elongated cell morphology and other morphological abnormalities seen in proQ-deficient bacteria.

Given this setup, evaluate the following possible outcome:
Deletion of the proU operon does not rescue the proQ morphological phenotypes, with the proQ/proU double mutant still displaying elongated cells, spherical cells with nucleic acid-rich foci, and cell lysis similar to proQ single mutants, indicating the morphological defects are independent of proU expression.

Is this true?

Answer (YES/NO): NO